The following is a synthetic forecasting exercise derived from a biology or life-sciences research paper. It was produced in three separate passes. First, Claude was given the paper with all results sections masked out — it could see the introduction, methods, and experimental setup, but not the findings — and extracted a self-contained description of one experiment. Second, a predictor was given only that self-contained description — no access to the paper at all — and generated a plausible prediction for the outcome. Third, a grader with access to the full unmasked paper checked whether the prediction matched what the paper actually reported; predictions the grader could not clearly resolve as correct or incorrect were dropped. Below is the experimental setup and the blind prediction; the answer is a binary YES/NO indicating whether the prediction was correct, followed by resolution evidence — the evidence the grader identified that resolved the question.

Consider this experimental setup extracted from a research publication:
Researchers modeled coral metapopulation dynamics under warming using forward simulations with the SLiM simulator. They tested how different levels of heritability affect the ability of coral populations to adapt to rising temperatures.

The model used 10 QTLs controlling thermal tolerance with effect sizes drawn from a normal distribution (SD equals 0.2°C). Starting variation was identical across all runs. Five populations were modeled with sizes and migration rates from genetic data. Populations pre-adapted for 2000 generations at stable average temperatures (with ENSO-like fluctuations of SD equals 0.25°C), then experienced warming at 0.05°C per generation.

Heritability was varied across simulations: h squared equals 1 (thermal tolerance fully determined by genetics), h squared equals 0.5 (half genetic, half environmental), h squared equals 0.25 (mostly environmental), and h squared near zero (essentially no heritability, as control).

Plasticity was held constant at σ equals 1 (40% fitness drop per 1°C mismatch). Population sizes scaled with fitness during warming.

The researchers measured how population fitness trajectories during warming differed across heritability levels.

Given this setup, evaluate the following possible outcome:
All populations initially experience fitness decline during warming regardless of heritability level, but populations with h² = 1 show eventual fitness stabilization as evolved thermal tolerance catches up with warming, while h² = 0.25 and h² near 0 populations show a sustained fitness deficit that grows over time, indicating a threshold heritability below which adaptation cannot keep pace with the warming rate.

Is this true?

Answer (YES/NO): NO